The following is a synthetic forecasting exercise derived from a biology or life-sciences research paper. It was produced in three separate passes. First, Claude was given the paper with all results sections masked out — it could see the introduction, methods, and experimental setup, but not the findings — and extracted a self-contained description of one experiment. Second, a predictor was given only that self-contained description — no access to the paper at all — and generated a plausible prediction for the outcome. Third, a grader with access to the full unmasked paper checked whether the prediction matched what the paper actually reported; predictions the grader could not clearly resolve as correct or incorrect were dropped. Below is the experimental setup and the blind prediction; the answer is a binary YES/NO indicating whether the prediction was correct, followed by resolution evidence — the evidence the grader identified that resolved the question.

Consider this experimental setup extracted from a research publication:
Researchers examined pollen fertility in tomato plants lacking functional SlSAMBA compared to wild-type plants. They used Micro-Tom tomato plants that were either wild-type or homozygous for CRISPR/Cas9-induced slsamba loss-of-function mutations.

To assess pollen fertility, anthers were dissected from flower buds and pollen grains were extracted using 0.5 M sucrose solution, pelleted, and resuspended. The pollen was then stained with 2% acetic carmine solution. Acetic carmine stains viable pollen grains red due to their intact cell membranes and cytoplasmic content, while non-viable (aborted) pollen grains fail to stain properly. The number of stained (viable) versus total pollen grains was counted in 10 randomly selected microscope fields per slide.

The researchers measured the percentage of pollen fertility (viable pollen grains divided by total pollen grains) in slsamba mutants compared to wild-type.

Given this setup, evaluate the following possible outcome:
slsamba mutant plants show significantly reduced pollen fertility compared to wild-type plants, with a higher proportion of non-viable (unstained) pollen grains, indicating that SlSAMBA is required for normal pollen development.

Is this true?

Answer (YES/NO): YES